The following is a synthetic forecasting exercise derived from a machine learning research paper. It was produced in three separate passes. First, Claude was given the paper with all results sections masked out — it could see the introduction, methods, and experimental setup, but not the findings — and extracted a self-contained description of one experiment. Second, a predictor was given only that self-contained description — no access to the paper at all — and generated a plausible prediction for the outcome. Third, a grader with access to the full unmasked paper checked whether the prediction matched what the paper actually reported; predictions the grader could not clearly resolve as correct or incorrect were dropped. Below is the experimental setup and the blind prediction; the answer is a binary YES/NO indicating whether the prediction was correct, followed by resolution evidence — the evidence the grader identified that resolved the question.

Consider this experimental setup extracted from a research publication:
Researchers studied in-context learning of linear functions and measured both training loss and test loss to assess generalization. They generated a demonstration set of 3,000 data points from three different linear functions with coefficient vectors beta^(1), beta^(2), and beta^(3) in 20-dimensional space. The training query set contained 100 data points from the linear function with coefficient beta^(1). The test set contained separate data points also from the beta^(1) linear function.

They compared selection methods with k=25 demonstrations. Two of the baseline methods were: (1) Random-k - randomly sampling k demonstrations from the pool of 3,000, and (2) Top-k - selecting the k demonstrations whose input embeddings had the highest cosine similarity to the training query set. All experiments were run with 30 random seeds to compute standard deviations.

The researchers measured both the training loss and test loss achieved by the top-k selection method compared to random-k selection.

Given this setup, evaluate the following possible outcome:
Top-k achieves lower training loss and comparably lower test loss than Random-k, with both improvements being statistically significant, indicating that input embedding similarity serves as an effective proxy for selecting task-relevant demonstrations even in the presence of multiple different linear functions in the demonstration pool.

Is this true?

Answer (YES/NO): NO